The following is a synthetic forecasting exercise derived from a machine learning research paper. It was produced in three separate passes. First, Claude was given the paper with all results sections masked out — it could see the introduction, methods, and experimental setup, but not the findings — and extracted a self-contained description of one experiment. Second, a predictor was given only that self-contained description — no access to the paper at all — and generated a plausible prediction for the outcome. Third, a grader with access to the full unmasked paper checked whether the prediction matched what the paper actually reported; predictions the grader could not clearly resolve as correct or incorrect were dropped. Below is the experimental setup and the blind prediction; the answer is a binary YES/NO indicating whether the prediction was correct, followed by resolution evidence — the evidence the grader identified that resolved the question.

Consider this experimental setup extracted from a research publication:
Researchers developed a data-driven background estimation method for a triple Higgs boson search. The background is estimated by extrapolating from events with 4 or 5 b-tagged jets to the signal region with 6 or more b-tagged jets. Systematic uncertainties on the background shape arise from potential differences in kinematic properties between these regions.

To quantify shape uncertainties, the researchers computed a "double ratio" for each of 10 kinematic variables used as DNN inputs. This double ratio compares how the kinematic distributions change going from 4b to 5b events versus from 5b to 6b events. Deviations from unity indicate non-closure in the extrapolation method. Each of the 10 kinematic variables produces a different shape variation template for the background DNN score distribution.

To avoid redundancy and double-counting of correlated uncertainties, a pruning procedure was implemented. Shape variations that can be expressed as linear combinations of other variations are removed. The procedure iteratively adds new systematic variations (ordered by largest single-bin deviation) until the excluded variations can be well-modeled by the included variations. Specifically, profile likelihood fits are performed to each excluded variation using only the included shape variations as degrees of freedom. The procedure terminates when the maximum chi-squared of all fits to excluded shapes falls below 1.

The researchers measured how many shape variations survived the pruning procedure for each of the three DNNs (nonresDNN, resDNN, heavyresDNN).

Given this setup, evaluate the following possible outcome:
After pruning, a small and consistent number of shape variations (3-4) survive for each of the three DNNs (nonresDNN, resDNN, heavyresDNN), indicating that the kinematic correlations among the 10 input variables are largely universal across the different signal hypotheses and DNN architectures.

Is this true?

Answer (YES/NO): YES